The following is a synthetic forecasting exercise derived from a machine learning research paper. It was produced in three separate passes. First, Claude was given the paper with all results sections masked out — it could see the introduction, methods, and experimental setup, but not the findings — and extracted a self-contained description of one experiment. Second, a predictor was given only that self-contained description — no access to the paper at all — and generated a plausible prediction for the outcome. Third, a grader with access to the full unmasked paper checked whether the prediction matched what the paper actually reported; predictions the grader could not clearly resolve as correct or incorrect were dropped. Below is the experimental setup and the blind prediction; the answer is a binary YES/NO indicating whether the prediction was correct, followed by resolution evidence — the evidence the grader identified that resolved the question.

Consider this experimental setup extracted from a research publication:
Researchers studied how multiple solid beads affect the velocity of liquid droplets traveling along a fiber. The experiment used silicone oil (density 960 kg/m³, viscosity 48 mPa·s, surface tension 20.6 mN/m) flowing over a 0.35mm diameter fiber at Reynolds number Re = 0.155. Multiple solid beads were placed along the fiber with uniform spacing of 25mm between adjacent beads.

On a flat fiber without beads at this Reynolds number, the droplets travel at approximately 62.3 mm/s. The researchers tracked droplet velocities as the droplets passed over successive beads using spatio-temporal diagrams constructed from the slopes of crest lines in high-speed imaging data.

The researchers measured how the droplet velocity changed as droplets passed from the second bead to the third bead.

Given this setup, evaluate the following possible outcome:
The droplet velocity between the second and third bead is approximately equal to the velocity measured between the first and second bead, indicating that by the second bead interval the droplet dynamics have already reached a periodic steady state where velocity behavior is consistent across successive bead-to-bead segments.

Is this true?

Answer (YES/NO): NO